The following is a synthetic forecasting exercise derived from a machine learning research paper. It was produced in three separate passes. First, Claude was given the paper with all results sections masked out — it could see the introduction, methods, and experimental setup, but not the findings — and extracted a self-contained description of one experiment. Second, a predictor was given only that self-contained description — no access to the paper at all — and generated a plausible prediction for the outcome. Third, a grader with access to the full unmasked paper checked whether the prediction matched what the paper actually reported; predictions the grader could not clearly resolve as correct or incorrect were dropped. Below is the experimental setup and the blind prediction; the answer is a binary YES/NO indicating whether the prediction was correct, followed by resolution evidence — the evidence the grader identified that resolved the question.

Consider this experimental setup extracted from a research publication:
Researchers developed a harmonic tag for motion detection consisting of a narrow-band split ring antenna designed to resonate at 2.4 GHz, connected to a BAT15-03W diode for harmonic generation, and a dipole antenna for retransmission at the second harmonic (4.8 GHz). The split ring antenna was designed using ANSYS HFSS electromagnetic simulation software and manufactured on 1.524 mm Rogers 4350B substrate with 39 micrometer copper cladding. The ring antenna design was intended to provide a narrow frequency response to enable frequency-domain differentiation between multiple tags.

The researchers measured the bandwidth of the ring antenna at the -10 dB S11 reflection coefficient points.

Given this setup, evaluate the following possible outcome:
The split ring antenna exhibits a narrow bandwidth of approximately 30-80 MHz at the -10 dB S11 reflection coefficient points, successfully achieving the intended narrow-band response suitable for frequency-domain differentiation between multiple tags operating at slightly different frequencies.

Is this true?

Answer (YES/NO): NO